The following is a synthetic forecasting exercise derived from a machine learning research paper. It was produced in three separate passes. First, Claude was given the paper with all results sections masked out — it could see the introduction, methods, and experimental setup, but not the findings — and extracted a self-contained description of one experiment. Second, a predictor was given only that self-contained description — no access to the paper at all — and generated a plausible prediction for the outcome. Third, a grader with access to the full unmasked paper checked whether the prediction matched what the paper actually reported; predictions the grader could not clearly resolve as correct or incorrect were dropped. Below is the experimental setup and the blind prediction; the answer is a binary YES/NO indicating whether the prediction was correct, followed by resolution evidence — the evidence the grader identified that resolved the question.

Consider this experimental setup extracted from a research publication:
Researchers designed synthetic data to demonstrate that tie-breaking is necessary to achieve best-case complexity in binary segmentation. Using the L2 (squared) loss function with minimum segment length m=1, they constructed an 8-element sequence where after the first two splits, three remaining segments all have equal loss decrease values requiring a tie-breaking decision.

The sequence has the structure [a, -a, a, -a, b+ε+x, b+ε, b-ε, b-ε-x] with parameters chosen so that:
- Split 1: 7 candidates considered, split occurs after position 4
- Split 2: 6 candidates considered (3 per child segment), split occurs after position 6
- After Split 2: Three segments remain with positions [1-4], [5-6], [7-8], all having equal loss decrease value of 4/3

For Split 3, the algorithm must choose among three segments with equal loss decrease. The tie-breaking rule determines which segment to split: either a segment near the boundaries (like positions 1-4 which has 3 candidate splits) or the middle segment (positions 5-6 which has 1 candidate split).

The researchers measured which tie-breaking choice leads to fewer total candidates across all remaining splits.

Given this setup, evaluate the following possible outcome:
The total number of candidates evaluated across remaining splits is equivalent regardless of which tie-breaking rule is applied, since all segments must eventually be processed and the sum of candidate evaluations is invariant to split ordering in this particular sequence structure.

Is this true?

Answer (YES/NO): NO